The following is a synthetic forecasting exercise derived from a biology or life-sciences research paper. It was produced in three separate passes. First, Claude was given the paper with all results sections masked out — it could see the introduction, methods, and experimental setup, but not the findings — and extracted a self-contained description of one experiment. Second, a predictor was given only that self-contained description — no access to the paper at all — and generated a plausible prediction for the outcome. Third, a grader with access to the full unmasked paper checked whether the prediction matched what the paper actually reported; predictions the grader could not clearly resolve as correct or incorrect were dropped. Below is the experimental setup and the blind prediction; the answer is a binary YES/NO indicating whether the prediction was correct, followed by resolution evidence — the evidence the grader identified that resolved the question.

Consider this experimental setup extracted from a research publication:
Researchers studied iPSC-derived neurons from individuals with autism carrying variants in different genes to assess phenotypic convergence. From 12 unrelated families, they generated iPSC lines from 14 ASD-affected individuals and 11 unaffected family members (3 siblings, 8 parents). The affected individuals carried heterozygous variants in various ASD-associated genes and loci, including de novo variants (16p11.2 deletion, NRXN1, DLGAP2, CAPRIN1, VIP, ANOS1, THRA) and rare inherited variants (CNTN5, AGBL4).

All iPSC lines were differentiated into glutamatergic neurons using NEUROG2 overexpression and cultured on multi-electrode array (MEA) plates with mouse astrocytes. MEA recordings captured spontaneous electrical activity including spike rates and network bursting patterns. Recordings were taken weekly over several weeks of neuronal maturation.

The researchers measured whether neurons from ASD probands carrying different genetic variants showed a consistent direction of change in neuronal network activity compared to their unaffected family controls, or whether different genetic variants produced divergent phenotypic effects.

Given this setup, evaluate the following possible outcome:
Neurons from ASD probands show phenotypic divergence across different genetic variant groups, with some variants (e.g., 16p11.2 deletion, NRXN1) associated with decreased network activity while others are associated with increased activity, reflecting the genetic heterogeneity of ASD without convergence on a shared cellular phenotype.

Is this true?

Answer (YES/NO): YES